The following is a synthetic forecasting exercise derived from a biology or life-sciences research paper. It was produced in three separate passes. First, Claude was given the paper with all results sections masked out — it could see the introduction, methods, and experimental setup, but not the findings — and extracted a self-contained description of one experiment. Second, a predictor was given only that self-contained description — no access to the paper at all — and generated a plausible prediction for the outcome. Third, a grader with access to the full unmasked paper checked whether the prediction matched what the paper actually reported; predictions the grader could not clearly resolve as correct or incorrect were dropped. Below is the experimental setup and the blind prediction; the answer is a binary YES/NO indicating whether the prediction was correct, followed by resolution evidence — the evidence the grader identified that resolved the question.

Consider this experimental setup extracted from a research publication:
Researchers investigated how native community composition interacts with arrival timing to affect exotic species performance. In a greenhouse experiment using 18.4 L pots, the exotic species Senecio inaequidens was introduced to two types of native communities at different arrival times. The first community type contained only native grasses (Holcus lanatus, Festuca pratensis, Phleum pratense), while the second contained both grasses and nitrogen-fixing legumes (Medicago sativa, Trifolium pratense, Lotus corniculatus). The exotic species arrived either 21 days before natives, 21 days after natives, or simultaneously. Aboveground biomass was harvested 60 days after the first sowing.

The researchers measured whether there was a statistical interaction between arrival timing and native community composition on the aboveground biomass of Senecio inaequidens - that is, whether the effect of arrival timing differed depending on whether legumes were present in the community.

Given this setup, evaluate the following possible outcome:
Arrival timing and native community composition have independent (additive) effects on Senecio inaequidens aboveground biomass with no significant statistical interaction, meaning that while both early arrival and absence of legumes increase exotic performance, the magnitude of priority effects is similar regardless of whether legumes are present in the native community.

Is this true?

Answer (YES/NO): NO